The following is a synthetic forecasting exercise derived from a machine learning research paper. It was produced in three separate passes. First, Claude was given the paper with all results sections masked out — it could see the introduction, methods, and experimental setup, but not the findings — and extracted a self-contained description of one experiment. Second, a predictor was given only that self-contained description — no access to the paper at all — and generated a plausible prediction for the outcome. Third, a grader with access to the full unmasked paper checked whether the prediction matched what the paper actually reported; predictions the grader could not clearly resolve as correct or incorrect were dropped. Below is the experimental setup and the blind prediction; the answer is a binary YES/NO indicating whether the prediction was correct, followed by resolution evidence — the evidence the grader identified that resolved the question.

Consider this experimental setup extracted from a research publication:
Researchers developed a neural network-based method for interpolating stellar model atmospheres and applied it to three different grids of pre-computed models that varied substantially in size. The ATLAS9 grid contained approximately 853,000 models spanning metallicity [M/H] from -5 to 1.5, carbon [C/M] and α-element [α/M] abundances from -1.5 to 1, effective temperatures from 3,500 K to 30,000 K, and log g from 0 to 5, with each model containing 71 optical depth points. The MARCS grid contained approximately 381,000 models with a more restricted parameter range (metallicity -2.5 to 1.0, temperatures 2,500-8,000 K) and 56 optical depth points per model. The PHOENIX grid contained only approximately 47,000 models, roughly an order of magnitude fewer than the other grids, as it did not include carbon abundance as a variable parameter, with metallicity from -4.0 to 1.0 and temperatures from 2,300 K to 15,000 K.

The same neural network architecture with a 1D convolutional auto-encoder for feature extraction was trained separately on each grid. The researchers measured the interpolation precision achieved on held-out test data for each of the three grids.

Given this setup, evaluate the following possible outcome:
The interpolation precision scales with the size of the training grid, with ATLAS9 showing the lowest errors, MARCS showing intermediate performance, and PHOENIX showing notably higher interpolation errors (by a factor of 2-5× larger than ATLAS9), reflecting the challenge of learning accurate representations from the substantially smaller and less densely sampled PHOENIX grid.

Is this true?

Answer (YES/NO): NO